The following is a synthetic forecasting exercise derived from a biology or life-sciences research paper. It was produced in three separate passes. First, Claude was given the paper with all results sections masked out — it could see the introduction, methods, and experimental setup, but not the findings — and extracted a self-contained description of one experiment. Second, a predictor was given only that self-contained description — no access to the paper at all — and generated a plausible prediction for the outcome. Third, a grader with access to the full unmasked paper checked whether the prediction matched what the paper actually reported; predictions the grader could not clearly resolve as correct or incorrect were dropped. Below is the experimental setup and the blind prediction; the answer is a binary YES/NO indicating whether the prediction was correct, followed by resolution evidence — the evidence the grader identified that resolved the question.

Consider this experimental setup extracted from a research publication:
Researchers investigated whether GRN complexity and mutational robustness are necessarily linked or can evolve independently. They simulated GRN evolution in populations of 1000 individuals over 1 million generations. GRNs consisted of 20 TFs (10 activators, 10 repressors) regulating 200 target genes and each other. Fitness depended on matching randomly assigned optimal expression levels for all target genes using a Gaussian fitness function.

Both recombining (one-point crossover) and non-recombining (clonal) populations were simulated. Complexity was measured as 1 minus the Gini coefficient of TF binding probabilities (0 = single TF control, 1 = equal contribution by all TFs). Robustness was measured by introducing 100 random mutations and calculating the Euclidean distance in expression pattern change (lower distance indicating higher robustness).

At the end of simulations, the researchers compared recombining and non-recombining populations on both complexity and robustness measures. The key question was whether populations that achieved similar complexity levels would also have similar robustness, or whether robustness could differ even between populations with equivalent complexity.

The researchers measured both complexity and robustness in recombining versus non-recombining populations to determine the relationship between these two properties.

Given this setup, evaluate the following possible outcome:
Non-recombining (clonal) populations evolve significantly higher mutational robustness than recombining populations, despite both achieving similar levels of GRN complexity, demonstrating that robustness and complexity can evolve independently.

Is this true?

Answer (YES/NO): NO